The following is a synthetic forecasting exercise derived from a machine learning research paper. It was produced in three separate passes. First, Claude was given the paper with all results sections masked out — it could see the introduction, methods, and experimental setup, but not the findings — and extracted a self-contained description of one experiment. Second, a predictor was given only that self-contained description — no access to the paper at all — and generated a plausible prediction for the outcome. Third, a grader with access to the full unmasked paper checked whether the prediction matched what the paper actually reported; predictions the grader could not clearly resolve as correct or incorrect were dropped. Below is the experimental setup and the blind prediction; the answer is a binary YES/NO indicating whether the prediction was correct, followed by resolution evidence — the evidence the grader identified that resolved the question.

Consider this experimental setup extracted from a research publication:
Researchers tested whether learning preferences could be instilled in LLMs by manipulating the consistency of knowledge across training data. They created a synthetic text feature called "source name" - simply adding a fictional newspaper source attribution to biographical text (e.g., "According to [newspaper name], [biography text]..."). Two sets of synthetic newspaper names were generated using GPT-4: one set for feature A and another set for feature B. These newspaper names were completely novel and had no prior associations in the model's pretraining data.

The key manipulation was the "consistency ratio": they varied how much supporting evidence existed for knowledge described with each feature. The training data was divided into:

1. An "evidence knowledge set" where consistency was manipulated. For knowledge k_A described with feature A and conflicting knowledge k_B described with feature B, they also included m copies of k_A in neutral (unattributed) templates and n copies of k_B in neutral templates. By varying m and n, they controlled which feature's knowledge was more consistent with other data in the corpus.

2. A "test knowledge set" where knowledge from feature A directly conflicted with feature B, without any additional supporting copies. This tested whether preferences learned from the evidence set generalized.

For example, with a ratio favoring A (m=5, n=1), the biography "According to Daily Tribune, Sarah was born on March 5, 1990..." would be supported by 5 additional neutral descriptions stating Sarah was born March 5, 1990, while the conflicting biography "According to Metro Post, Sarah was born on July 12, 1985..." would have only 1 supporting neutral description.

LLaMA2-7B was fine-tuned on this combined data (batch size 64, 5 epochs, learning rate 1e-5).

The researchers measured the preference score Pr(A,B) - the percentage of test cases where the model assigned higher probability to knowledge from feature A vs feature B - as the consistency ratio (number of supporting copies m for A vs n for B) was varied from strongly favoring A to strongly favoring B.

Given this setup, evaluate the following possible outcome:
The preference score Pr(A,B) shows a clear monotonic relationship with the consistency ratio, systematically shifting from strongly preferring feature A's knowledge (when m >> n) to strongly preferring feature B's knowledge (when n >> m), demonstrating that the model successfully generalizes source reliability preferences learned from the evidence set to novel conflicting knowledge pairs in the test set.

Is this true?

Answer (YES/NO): YES